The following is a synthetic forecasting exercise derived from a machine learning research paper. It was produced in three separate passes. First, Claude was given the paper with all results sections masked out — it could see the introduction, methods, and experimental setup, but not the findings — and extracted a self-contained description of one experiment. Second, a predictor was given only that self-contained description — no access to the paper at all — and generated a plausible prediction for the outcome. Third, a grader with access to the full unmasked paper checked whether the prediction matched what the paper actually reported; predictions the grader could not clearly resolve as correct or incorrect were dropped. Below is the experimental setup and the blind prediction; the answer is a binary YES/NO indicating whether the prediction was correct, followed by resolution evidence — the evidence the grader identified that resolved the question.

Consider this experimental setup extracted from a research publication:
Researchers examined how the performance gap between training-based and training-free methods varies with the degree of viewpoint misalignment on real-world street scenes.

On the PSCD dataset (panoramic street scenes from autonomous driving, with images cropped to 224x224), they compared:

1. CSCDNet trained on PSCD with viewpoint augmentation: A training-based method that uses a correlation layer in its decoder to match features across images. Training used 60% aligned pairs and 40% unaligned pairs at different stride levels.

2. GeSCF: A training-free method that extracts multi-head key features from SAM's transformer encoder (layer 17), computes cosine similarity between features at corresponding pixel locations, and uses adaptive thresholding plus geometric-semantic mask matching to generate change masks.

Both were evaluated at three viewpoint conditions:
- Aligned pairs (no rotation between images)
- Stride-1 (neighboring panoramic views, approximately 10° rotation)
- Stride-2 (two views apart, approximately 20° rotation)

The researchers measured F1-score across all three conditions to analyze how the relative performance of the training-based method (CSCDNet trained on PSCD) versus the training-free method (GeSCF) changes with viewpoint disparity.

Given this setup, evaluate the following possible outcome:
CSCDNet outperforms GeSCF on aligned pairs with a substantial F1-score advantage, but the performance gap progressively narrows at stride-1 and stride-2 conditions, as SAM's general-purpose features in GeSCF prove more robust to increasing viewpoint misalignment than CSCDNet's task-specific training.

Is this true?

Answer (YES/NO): NO